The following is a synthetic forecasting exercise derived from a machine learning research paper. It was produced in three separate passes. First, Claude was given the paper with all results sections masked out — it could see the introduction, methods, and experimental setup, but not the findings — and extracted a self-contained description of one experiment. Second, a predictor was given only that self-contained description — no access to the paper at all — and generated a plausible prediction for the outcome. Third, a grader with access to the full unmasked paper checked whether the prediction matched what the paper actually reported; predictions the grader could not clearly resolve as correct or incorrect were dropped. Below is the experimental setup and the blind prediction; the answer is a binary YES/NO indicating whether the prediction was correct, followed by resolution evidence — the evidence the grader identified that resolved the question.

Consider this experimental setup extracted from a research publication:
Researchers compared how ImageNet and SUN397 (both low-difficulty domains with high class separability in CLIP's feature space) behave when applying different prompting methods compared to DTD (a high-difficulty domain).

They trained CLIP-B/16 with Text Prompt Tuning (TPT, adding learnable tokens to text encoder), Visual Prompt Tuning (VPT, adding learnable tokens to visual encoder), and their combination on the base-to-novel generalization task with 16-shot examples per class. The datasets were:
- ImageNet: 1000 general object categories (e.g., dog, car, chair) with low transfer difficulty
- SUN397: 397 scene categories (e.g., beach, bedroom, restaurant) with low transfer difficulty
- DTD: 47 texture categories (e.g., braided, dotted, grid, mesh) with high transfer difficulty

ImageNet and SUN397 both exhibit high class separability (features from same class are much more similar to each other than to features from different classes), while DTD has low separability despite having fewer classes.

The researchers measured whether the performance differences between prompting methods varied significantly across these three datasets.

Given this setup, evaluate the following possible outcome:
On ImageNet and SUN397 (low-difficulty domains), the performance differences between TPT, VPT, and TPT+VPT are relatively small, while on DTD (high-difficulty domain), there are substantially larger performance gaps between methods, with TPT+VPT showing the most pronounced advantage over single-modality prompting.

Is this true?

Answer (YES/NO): NO